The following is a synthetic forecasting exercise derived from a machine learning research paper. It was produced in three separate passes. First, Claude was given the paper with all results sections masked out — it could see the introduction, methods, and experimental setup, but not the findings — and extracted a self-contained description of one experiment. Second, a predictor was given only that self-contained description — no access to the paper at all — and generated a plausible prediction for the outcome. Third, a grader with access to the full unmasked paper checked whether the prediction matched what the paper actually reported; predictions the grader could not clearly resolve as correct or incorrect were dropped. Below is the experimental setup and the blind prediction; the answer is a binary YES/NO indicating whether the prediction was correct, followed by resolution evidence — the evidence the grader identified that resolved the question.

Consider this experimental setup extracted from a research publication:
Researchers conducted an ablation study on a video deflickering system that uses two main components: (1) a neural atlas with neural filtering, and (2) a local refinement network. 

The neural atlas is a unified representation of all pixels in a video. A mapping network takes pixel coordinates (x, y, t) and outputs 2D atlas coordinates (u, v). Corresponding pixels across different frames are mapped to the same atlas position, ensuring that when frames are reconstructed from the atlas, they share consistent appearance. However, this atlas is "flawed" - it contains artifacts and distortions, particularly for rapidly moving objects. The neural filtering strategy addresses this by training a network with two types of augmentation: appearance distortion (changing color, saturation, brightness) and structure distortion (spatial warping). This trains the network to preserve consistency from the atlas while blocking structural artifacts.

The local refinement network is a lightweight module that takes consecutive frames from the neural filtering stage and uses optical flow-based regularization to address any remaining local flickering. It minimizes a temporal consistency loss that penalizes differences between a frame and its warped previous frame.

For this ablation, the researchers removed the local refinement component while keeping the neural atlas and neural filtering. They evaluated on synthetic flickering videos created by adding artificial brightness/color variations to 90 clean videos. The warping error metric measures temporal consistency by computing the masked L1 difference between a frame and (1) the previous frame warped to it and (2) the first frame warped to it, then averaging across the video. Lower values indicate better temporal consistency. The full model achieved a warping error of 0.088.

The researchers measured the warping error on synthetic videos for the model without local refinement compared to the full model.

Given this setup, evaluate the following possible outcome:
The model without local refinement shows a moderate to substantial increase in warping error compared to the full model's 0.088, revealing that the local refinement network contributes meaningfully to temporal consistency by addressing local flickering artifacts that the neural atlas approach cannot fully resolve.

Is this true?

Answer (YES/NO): NO